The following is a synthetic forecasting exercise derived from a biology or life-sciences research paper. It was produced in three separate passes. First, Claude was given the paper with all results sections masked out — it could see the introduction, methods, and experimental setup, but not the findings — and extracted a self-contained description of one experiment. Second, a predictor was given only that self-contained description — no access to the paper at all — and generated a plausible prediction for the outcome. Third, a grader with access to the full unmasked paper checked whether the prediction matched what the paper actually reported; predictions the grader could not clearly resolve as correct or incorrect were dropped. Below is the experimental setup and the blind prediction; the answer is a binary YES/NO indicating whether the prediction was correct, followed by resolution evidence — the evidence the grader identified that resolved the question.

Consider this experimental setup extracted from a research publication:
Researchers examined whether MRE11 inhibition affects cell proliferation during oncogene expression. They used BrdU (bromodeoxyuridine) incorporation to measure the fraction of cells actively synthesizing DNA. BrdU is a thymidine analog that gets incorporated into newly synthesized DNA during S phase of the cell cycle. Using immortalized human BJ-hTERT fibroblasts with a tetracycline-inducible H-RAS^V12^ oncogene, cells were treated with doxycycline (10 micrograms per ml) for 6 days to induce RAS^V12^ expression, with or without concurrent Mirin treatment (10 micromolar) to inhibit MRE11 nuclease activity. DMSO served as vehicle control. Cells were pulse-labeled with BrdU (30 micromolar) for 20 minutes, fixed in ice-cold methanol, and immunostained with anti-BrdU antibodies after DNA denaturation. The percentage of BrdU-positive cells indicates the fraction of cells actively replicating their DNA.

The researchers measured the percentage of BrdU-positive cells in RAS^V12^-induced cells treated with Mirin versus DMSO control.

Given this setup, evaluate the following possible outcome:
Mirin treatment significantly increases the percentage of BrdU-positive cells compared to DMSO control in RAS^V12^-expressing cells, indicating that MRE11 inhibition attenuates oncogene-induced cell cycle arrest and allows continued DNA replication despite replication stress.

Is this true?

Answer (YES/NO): YES